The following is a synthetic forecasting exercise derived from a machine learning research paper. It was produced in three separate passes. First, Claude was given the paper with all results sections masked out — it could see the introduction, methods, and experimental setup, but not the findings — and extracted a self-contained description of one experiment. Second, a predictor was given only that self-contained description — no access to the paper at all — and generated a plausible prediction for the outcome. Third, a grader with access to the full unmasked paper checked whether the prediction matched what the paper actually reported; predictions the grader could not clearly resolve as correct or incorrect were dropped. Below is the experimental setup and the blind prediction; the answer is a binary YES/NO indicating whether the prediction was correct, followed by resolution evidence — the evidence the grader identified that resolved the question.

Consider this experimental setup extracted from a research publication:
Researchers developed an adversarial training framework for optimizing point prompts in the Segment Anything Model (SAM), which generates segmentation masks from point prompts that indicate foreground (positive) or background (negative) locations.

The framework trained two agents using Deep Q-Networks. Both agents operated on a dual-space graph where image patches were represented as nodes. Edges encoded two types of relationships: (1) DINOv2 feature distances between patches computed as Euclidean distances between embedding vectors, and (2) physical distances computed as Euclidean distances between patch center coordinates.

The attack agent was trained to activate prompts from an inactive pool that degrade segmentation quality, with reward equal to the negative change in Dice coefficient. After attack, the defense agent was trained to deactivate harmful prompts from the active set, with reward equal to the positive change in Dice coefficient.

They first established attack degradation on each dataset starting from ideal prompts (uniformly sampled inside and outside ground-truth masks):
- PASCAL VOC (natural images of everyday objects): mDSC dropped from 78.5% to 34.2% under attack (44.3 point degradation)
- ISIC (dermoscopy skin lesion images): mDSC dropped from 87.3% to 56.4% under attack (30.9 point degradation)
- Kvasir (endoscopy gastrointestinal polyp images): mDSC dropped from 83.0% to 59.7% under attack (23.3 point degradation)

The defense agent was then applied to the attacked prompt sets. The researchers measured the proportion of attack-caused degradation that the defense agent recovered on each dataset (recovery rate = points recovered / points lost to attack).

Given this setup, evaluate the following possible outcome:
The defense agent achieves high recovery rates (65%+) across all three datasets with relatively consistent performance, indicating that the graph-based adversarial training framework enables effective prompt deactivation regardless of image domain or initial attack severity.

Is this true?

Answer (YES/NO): NO